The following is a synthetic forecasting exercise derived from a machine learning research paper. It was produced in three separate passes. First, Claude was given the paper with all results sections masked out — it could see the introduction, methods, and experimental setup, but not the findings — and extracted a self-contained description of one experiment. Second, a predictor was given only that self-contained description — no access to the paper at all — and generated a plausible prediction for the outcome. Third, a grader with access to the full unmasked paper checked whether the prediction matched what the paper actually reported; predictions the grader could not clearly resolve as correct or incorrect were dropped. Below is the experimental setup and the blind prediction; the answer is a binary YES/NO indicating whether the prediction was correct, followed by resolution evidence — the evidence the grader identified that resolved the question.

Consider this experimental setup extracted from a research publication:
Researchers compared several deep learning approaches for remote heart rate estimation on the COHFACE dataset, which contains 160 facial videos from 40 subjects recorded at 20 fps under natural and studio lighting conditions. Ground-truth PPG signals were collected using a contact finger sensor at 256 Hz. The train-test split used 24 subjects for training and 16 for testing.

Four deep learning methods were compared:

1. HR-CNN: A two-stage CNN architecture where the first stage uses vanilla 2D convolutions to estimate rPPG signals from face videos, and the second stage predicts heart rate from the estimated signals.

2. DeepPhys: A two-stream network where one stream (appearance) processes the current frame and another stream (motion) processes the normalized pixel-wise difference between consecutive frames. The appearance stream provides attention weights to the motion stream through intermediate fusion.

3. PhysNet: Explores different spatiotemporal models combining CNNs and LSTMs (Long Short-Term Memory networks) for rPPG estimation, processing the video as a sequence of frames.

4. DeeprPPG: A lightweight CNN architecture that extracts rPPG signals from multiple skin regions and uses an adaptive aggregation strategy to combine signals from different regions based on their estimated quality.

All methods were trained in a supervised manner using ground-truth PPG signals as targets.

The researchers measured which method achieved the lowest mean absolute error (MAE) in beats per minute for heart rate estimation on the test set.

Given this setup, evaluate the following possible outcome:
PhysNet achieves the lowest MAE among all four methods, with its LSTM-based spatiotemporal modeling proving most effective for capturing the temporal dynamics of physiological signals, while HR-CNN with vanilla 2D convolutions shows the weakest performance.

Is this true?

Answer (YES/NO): NO